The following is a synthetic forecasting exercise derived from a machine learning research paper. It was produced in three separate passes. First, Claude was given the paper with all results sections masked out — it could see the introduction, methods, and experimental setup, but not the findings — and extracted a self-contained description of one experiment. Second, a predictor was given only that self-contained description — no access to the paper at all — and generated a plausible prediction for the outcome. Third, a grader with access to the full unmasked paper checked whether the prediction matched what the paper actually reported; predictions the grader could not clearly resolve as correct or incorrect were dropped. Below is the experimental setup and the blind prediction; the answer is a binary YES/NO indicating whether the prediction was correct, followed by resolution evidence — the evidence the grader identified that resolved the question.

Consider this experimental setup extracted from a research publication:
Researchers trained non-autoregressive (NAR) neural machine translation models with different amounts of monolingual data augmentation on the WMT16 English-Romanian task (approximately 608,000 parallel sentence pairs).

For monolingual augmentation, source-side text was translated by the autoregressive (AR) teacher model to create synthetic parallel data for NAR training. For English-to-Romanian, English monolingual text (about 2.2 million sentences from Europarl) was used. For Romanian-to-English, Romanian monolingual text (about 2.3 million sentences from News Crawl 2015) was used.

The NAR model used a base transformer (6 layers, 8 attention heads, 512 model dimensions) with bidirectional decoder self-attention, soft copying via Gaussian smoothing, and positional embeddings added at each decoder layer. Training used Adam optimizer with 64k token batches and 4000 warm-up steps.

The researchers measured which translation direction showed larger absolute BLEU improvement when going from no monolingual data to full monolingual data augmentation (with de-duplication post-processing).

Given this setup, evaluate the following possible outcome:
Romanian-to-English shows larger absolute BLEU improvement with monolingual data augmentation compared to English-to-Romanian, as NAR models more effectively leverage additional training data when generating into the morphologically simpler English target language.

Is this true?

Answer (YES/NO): YES